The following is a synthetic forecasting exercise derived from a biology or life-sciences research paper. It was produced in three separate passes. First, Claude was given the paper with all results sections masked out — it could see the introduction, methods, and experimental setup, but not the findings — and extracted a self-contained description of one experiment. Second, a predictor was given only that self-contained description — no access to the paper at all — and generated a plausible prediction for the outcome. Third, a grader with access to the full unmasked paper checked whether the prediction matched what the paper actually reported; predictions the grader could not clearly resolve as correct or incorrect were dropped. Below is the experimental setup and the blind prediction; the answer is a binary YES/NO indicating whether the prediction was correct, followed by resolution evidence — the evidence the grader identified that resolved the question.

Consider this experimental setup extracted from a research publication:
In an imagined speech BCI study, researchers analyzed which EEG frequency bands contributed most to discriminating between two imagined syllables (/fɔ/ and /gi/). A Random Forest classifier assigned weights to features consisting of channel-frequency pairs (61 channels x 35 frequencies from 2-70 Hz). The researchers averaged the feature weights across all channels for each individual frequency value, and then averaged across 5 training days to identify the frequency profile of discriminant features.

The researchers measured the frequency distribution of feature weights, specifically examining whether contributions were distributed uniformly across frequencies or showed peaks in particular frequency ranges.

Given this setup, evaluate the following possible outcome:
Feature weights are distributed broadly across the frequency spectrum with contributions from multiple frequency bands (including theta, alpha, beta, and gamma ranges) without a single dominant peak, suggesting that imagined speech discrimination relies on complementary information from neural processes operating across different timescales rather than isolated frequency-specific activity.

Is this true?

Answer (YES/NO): NO